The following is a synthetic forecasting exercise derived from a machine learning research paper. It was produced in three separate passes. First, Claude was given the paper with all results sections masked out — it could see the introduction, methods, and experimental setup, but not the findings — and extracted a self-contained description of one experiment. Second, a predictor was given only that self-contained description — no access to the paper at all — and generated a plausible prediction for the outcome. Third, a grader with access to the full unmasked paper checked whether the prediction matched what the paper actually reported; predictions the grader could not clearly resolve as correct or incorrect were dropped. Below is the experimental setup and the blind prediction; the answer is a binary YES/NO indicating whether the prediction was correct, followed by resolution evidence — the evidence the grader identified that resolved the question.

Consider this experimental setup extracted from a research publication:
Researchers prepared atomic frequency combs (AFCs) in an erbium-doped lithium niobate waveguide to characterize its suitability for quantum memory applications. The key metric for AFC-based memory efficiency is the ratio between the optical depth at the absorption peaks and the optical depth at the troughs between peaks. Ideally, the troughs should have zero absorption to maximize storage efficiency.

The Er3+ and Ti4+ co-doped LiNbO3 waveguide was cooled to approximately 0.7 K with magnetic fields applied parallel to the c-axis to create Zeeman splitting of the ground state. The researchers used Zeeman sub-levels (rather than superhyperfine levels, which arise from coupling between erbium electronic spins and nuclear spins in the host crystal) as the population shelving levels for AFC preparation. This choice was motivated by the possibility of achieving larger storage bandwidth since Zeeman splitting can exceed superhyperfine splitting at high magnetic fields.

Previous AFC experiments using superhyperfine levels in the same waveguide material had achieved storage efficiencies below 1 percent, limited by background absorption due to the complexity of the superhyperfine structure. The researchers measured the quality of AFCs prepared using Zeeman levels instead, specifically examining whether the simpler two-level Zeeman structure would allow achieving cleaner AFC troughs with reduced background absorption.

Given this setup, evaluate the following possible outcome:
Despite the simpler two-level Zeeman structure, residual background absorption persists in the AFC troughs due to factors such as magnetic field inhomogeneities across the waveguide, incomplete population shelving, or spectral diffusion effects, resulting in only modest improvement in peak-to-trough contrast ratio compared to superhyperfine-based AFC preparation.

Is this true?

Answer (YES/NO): NO